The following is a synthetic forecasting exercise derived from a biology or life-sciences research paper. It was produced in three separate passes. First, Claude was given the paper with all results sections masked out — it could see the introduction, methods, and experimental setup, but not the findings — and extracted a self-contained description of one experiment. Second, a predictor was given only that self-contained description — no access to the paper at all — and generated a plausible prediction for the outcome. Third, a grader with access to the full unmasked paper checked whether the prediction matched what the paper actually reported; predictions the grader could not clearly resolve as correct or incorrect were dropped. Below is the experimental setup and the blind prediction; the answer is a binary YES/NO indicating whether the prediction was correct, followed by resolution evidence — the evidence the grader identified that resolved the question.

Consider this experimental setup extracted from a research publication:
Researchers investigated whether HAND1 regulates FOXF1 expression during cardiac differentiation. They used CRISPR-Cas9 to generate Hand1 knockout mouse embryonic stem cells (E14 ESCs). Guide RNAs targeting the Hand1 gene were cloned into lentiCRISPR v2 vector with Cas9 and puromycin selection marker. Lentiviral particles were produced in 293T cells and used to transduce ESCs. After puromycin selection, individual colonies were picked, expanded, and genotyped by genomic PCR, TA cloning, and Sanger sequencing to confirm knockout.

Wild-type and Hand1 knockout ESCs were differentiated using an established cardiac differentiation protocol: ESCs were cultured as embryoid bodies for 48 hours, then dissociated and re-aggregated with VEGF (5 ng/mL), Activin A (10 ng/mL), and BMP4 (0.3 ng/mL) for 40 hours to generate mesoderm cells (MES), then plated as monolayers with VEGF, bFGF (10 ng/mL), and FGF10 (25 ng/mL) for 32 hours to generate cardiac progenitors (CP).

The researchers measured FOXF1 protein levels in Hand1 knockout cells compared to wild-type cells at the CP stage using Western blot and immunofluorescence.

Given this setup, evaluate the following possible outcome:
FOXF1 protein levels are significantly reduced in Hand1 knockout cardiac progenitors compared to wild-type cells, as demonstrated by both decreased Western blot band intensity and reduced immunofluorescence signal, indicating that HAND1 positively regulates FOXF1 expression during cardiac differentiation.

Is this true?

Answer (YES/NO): YES